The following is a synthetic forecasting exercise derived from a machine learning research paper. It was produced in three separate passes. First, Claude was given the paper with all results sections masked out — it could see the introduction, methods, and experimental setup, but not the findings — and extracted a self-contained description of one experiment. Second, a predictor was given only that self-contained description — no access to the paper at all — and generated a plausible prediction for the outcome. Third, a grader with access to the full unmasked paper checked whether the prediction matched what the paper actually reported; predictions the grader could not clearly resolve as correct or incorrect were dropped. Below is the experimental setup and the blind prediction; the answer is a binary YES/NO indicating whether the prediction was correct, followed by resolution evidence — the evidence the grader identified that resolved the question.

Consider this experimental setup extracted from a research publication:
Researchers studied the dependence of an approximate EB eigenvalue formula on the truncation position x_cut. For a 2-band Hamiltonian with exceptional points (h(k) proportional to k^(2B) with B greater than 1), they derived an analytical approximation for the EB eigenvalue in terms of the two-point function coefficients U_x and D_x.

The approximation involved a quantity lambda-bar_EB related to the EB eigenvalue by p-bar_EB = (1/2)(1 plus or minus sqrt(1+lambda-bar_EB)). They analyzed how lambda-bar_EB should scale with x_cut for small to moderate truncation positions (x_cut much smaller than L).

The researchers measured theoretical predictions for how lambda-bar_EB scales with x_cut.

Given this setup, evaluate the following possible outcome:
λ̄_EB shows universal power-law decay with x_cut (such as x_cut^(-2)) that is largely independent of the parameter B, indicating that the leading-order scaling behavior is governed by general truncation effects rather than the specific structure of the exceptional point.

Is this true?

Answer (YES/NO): NO